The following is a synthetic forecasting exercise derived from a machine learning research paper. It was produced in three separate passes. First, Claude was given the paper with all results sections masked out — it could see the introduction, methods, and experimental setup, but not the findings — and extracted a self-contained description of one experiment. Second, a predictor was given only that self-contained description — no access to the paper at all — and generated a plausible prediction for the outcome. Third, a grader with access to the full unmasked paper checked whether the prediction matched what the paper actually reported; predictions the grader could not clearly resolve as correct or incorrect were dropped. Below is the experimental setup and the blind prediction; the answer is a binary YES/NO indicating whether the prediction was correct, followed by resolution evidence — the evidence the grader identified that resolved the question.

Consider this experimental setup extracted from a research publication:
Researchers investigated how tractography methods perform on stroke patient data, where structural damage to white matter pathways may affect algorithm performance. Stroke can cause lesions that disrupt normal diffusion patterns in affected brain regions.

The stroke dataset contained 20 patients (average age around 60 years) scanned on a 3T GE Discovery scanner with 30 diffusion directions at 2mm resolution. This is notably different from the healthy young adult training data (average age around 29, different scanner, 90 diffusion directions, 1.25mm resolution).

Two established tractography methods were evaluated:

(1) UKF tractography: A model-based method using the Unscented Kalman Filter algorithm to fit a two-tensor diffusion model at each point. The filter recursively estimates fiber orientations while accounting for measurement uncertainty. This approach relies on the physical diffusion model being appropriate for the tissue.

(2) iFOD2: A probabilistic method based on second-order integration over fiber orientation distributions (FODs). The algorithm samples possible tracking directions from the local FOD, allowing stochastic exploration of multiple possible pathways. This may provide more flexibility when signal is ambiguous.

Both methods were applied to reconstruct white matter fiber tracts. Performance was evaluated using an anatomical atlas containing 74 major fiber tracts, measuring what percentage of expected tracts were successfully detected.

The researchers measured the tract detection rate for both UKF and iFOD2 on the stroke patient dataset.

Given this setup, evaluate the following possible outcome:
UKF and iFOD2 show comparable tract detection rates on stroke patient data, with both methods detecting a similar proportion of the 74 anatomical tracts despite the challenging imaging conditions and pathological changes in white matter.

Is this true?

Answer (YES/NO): YES